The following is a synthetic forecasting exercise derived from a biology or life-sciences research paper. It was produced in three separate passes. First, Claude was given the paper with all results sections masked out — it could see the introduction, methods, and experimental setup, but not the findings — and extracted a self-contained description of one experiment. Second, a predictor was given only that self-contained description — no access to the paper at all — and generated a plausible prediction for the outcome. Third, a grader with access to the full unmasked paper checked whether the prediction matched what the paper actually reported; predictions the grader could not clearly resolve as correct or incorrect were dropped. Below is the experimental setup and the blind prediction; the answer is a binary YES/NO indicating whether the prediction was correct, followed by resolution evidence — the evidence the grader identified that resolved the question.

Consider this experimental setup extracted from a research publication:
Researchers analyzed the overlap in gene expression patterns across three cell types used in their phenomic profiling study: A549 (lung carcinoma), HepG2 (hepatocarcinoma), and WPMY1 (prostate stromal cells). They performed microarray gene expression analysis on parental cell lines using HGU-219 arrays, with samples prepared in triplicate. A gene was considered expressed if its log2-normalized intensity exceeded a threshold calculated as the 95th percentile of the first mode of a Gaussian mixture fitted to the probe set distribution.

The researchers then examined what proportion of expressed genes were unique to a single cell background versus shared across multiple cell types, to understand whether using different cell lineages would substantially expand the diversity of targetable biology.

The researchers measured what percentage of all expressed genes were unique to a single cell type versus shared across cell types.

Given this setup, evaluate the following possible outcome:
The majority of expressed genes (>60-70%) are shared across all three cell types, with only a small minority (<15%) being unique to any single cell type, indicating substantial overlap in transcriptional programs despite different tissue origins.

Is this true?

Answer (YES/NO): NO